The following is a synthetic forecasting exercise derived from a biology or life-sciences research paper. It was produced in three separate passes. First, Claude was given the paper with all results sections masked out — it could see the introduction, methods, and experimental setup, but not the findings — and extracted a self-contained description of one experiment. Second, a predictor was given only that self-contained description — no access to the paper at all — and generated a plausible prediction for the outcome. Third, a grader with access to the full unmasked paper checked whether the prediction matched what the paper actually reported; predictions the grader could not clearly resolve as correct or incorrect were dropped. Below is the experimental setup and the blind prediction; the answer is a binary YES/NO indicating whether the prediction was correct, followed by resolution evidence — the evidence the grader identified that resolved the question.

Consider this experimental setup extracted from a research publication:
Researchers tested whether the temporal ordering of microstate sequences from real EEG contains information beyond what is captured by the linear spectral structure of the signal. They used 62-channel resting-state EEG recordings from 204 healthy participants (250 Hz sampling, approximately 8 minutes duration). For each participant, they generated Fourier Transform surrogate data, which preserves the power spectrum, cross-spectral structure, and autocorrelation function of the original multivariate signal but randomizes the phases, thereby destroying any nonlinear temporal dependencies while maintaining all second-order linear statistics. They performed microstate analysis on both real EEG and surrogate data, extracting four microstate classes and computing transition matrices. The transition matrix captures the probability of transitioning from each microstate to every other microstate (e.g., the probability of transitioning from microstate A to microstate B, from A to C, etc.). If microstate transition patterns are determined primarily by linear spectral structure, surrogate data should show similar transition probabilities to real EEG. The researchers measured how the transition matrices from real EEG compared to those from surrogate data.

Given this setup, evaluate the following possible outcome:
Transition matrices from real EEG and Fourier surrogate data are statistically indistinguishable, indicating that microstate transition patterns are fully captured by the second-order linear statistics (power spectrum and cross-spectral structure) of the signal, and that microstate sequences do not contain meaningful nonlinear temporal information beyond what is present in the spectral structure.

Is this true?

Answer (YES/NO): YES